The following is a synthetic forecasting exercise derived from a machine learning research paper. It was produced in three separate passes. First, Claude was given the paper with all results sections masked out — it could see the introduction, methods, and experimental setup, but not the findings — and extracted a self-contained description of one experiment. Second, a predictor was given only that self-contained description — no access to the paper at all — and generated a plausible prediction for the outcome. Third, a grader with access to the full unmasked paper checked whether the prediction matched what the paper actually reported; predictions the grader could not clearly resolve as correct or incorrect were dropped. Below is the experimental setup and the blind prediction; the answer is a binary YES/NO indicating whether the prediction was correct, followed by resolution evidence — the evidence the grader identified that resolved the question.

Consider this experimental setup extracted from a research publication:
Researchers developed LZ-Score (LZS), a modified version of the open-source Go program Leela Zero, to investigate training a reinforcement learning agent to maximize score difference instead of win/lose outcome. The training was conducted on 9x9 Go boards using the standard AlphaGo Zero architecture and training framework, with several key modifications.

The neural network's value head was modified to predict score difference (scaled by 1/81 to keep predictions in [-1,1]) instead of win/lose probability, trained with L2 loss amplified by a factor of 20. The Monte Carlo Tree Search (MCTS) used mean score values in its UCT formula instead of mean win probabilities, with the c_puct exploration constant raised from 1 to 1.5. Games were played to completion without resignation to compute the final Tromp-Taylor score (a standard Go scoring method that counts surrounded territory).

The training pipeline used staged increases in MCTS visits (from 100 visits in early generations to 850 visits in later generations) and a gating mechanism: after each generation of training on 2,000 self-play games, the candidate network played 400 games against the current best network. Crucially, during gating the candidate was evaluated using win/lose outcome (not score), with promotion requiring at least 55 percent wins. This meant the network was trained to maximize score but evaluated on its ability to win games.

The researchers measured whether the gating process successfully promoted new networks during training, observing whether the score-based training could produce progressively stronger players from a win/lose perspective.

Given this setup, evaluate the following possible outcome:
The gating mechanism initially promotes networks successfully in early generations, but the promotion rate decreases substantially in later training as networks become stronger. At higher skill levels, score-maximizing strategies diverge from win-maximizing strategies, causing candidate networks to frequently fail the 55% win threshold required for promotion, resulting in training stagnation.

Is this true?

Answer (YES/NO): NO